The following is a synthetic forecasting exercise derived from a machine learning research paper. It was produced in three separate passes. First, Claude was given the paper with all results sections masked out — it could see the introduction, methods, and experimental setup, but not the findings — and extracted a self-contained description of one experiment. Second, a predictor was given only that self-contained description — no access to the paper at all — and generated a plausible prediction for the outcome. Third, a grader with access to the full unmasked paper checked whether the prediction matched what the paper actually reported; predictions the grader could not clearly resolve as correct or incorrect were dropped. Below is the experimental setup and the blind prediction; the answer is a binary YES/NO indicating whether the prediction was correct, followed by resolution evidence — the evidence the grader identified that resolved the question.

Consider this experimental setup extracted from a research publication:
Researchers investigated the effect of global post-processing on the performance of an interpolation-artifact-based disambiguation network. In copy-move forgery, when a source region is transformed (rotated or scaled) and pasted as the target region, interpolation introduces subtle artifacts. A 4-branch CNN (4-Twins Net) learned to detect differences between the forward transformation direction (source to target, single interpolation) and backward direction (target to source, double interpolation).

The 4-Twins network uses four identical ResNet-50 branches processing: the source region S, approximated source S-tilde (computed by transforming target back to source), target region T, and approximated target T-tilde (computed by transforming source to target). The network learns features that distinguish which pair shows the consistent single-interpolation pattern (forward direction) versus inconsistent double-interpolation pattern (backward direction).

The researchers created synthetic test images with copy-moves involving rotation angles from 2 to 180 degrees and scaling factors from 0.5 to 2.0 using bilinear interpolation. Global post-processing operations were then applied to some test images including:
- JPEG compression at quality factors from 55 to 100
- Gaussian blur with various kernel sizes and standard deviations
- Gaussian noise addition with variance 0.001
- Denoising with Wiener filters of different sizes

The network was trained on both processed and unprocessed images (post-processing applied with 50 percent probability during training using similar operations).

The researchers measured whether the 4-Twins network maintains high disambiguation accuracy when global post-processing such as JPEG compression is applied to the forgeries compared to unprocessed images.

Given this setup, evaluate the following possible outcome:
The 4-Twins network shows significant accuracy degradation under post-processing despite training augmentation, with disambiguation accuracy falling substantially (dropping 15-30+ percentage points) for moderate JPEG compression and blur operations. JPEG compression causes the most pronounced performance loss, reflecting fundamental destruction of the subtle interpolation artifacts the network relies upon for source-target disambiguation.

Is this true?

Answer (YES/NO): NO